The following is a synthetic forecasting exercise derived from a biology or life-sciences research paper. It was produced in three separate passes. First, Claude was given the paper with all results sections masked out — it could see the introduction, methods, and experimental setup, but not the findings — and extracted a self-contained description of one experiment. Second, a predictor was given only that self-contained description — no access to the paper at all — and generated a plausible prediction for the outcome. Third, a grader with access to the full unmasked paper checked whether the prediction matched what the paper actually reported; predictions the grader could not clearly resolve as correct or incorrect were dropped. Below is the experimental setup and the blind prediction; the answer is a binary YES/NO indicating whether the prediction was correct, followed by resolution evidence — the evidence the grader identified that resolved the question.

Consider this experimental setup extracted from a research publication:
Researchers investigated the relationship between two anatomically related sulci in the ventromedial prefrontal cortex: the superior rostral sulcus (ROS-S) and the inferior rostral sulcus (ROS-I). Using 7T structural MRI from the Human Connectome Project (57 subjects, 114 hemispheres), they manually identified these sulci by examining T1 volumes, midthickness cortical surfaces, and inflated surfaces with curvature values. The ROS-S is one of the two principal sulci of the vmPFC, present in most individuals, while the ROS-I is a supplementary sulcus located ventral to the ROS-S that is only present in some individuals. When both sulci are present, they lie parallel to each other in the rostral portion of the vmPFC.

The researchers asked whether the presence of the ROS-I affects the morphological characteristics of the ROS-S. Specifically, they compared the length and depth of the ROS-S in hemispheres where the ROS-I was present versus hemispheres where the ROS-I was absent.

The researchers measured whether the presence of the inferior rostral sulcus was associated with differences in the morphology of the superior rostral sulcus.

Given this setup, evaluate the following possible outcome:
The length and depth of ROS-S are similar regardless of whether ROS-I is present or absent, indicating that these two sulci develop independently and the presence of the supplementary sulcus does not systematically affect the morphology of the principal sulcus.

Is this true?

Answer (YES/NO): NO